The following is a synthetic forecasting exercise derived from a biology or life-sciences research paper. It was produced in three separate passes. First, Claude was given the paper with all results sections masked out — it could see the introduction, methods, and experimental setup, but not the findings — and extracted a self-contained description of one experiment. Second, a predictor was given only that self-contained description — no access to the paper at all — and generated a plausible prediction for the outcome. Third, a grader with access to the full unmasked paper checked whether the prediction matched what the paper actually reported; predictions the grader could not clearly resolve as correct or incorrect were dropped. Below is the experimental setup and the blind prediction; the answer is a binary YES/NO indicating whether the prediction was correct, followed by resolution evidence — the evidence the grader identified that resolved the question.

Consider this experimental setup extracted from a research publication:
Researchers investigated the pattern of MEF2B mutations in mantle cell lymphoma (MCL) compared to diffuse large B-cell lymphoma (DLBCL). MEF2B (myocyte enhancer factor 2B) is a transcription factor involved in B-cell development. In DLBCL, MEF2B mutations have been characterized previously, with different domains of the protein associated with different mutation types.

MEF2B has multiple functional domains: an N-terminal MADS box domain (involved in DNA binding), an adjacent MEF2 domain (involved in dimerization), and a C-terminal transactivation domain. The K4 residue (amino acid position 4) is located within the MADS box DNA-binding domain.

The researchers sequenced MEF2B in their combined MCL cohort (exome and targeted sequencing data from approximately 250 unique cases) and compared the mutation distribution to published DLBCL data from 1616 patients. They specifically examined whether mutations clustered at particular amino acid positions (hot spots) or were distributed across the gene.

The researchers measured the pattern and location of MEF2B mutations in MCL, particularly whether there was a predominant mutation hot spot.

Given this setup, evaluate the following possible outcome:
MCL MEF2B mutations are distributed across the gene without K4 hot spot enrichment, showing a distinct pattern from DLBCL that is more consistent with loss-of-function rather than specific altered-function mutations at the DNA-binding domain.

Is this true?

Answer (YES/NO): NO